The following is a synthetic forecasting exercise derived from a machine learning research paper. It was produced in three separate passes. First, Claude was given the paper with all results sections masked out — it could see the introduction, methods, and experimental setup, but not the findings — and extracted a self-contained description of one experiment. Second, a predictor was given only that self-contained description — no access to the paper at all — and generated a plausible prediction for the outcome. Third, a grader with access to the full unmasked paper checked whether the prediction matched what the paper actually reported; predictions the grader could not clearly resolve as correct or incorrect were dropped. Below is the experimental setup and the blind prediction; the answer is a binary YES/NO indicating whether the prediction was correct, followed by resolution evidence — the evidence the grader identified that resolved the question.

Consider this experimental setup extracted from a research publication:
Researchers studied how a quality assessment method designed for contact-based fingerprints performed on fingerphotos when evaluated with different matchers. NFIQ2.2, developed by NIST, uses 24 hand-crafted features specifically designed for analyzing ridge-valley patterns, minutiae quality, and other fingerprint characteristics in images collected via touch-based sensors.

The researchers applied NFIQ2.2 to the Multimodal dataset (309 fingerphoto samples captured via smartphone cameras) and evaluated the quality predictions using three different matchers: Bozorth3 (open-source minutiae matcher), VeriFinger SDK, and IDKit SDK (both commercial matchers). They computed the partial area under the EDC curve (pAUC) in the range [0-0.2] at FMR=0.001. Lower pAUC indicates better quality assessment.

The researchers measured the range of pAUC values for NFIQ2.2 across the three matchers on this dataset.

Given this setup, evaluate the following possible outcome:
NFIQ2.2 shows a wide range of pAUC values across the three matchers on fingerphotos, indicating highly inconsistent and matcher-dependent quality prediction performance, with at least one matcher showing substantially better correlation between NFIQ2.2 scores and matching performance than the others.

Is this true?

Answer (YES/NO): YES